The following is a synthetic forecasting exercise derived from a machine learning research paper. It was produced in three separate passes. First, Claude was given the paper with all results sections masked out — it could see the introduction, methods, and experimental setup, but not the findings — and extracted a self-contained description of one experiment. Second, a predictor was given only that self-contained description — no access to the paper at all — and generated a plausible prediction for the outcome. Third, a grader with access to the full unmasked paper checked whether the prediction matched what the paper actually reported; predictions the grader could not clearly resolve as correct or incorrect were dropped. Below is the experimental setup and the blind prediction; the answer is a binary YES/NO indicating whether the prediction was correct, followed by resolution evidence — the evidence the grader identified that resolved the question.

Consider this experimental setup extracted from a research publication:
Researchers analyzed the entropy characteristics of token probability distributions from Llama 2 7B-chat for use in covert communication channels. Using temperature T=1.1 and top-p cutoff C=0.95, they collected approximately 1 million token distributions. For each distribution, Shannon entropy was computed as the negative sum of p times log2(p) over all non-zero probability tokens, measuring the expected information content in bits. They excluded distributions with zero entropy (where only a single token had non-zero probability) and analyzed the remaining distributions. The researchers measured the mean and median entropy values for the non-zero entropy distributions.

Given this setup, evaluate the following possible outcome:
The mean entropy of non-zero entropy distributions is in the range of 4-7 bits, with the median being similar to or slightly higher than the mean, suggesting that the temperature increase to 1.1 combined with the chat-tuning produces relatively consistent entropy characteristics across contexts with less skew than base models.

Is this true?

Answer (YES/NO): NO